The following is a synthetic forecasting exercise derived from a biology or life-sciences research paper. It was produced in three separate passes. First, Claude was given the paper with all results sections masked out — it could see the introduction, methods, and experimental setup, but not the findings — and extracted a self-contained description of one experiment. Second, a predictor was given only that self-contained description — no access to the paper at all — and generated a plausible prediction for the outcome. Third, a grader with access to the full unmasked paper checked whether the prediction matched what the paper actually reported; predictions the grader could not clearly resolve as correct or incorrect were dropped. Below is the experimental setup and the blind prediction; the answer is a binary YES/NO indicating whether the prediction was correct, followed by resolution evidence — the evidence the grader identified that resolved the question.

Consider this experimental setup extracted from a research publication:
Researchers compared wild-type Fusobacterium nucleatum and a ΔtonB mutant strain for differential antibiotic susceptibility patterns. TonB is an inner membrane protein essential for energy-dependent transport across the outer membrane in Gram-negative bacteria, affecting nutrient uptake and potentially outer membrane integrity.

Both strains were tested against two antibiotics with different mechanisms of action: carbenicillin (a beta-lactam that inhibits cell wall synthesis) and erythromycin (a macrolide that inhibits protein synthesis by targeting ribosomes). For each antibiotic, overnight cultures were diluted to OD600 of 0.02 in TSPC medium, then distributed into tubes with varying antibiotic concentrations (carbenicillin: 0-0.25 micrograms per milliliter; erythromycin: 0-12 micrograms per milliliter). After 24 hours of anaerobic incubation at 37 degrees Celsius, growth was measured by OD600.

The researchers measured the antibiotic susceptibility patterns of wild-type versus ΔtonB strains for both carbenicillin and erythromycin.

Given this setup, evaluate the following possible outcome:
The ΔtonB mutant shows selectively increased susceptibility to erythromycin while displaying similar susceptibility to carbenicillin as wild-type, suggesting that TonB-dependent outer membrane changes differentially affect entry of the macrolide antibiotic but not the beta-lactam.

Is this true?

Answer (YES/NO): NO